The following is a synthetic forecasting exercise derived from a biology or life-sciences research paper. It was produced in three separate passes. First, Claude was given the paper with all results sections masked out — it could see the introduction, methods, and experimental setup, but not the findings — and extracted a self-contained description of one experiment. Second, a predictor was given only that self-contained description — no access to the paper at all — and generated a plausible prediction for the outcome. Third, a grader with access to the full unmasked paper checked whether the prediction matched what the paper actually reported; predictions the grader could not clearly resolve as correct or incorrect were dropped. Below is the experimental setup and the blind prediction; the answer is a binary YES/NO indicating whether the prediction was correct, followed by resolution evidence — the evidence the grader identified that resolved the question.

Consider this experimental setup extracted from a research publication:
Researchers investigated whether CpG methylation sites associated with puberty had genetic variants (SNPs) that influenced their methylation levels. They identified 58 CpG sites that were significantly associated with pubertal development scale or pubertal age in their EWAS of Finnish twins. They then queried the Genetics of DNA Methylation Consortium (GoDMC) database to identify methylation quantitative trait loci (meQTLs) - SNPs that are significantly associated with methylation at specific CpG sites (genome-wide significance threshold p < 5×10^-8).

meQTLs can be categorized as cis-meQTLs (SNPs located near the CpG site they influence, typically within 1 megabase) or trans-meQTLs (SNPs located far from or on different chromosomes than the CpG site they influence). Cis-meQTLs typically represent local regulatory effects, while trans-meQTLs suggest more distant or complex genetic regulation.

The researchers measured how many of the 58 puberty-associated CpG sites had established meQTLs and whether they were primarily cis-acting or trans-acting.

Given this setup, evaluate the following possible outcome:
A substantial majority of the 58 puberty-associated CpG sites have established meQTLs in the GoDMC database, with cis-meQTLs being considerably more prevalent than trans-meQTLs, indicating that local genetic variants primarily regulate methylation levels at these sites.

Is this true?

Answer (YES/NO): YES